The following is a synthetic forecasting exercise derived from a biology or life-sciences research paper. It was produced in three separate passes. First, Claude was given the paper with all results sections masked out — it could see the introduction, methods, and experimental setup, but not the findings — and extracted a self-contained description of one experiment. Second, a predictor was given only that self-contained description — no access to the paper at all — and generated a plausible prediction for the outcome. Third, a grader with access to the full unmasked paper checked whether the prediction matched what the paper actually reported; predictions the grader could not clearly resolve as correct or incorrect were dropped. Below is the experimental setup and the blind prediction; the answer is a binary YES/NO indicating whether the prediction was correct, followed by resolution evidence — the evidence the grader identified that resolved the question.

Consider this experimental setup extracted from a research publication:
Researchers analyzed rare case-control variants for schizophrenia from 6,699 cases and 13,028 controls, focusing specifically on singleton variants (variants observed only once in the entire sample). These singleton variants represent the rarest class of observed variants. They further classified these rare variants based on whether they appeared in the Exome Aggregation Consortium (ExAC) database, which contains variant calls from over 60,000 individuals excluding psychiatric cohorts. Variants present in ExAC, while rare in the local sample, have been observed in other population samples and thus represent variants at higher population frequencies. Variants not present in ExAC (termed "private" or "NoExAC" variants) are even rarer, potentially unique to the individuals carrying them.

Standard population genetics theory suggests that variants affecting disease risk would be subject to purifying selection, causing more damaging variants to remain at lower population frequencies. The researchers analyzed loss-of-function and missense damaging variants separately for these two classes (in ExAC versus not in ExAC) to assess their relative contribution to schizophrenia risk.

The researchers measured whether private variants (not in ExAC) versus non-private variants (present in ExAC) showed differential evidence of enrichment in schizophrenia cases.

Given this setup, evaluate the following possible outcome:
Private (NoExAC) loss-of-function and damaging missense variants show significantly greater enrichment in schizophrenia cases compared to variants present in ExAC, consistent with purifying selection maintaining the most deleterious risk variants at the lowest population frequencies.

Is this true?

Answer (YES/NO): YES